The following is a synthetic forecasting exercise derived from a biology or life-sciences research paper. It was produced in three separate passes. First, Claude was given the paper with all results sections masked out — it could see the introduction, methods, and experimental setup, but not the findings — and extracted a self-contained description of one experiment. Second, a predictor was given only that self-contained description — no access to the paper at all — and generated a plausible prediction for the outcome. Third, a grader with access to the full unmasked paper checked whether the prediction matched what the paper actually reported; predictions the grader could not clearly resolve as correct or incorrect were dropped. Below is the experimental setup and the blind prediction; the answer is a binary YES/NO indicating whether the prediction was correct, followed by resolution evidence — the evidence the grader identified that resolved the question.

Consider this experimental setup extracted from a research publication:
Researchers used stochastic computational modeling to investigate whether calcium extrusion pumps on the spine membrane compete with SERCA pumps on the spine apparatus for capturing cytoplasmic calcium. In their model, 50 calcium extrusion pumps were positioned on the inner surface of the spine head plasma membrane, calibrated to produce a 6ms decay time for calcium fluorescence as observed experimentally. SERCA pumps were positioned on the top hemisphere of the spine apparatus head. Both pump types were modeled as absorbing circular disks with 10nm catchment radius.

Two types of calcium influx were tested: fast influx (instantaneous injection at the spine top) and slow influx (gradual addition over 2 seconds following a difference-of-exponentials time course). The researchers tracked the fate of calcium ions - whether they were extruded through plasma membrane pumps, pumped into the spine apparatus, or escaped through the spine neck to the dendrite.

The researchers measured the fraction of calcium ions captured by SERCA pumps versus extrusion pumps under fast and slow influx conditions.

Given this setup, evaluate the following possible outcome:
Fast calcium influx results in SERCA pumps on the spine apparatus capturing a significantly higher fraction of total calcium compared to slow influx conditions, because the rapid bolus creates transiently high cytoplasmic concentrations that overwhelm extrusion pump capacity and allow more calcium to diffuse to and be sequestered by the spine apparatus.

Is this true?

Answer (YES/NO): NO